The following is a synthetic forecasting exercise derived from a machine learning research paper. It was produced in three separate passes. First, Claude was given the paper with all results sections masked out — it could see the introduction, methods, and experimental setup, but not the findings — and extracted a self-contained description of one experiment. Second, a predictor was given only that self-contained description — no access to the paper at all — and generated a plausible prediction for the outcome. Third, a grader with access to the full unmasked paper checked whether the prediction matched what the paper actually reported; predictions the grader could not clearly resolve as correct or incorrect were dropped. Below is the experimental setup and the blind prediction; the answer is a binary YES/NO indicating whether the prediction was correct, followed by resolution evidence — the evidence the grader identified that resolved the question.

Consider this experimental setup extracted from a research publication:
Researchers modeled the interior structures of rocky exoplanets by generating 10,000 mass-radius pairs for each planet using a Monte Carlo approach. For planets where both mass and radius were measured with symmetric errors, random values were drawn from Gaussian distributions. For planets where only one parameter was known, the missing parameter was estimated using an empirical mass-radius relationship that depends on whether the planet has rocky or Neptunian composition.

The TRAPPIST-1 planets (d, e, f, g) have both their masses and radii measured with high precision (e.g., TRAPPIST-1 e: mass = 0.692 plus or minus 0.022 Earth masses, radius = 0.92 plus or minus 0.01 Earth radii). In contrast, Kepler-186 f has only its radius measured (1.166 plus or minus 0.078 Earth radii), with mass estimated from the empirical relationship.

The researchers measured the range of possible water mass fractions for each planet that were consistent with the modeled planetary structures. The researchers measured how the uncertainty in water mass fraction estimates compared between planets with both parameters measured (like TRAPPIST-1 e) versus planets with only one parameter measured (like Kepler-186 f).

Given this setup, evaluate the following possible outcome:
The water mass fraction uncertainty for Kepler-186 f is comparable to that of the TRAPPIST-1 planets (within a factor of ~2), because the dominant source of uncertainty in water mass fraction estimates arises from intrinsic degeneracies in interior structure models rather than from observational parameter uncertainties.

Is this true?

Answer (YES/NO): NO